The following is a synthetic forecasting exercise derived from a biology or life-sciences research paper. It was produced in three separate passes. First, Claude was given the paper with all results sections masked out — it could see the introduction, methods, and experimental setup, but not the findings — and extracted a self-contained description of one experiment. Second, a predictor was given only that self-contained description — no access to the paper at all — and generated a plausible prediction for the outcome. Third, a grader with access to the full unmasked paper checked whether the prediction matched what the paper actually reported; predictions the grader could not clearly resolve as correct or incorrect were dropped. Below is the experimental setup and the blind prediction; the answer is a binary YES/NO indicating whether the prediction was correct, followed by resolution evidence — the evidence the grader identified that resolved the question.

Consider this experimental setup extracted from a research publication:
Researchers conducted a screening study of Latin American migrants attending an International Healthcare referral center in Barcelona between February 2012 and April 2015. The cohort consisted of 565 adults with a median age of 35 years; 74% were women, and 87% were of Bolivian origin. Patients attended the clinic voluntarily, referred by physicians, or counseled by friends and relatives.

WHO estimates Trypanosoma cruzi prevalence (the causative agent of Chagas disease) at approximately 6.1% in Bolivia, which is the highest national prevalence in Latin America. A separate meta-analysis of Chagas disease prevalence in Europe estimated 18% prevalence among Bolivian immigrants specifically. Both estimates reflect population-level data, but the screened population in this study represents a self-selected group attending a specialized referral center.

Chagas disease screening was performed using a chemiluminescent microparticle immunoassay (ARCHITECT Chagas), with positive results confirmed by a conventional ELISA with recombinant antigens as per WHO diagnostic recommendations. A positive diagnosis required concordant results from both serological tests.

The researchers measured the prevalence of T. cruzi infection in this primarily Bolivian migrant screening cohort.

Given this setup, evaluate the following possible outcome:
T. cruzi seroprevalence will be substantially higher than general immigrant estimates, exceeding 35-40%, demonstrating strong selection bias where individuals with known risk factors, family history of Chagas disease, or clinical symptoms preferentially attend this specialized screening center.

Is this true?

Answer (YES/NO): YES